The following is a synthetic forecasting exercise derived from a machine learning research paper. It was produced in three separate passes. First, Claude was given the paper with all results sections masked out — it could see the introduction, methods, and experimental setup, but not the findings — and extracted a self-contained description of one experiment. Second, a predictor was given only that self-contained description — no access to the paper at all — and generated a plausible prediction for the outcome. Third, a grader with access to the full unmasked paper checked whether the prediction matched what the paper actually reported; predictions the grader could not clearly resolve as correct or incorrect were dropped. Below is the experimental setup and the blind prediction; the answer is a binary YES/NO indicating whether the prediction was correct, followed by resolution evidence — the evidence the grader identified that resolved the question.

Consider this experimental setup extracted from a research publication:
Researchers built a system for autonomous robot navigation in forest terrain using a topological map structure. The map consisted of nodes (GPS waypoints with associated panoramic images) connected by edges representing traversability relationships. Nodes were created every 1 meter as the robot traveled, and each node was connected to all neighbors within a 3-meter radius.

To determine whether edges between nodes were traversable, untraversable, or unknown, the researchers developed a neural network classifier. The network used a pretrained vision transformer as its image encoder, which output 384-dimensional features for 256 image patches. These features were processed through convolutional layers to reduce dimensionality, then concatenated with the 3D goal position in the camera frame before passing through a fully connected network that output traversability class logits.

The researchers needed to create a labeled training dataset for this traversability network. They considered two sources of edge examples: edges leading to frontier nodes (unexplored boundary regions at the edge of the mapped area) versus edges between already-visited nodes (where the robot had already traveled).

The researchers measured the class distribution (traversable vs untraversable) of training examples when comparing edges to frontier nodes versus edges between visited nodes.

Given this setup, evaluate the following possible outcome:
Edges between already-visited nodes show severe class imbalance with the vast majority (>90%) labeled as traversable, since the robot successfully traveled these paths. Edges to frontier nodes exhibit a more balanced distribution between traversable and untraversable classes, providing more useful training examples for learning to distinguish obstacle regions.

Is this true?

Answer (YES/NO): NO